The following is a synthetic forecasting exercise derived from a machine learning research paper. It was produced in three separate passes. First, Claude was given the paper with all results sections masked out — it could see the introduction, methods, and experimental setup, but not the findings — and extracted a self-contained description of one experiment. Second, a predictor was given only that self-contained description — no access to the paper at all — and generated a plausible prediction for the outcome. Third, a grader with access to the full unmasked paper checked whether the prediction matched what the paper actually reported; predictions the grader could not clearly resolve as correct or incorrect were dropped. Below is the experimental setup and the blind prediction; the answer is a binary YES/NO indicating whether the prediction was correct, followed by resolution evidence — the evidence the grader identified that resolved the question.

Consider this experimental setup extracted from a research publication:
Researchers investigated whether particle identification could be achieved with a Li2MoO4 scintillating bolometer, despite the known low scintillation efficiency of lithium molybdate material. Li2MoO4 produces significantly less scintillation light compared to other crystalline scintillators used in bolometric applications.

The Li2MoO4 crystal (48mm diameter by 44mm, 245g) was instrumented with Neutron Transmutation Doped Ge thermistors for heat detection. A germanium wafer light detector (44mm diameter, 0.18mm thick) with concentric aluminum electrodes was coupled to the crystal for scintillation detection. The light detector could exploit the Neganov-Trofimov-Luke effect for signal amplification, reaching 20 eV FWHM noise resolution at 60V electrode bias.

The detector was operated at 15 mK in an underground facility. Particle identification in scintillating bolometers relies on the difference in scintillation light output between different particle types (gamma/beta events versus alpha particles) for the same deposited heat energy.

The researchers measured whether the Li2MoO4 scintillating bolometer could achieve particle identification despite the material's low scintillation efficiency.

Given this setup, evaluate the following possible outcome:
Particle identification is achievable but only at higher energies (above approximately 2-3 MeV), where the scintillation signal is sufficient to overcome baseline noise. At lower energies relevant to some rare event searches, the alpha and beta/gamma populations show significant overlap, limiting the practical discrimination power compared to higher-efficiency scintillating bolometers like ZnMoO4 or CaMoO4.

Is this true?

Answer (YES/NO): NO